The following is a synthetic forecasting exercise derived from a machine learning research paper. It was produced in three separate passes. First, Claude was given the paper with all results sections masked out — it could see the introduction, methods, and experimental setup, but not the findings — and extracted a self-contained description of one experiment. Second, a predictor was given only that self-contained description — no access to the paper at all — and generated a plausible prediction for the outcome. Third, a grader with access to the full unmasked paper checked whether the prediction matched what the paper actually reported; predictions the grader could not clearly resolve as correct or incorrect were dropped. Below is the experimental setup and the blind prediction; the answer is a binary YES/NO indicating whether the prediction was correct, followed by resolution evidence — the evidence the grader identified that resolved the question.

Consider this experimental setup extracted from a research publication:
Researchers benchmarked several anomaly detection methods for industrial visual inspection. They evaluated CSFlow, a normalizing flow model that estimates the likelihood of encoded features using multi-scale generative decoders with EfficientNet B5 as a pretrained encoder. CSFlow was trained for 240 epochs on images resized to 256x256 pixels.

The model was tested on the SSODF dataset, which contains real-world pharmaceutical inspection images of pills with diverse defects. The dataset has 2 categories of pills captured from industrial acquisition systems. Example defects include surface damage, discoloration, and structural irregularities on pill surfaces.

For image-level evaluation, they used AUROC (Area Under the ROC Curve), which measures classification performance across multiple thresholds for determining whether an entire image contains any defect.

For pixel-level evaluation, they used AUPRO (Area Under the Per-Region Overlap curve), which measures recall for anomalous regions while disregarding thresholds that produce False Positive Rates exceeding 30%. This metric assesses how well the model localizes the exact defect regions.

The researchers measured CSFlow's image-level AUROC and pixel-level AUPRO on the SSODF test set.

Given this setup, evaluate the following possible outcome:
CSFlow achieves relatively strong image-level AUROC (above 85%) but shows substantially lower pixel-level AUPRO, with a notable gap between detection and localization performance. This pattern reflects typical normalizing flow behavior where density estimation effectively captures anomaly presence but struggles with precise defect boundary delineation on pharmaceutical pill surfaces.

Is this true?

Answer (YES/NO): YES